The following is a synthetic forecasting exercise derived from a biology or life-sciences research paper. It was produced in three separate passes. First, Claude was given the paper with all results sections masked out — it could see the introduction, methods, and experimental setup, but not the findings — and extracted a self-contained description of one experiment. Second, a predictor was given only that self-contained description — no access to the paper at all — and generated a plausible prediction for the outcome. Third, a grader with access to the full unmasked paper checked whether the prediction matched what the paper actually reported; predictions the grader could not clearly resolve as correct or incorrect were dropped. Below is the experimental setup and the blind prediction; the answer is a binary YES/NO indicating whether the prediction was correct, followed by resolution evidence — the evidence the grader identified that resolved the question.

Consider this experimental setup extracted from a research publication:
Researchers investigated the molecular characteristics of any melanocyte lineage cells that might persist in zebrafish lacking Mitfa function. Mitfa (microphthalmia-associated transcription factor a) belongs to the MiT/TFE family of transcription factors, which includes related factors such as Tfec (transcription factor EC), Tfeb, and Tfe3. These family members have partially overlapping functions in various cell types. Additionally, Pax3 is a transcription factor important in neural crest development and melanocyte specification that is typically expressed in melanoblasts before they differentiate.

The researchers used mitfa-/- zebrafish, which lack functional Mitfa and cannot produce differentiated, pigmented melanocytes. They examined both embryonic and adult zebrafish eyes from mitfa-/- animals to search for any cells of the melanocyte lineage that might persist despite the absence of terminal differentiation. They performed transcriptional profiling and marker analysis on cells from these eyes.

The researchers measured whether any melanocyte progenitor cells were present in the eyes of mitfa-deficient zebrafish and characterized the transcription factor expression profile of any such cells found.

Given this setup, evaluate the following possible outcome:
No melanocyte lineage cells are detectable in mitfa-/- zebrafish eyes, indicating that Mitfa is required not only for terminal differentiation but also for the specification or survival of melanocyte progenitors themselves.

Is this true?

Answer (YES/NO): NO